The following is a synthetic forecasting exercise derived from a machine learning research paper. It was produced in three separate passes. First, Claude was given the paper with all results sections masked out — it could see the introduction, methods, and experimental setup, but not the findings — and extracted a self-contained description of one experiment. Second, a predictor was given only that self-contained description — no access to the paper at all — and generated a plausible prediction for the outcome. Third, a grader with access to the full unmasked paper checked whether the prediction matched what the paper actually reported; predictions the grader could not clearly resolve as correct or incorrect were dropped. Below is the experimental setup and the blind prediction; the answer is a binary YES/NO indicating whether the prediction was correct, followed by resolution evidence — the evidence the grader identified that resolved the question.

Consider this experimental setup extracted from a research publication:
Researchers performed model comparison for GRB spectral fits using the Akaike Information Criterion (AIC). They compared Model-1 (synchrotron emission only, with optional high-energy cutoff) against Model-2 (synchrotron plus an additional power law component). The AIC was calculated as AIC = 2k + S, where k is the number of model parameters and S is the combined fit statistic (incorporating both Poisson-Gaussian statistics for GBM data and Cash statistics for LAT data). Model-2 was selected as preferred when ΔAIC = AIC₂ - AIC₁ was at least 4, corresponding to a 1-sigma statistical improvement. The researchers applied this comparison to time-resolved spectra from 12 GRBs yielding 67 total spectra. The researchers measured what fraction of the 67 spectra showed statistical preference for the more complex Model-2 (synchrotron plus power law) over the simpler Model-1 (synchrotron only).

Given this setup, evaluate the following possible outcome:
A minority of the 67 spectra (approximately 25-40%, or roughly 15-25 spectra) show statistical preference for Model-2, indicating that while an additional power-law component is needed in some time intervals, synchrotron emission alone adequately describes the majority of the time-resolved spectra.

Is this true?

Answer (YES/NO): NO